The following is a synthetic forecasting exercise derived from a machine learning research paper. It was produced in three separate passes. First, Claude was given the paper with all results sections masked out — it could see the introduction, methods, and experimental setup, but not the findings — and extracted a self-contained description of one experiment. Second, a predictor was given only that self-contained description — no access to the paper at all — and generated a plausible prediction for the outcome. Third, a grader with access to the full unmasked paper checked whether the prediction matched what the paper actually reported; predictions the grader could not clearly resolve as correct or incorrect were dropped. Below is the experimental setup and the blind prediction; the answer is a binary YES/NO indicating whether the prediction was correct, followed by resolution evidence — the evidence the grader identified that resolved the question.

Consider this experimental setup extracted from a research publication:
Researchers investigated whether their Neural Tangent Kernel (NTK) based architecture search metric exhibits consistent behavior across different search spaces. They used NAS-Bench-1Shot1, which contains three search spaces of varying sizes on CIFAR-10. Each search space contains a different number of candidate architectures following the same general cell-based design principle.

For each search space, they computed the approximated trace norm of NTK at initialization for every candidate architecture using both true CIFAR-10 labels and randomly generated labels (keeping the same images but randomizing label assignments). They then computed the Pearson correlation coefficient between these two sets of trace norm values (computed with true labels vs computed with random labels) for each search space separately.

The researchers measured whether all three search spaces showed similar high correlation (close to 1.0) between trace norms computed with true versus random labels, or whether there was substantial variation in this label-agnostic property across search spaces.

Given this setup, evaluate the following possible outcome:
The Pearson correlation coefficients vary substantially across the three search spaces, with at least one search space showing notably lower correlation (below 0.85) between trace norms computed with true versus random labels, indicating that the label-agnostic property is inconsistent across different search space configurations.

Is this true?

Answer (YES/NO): NO